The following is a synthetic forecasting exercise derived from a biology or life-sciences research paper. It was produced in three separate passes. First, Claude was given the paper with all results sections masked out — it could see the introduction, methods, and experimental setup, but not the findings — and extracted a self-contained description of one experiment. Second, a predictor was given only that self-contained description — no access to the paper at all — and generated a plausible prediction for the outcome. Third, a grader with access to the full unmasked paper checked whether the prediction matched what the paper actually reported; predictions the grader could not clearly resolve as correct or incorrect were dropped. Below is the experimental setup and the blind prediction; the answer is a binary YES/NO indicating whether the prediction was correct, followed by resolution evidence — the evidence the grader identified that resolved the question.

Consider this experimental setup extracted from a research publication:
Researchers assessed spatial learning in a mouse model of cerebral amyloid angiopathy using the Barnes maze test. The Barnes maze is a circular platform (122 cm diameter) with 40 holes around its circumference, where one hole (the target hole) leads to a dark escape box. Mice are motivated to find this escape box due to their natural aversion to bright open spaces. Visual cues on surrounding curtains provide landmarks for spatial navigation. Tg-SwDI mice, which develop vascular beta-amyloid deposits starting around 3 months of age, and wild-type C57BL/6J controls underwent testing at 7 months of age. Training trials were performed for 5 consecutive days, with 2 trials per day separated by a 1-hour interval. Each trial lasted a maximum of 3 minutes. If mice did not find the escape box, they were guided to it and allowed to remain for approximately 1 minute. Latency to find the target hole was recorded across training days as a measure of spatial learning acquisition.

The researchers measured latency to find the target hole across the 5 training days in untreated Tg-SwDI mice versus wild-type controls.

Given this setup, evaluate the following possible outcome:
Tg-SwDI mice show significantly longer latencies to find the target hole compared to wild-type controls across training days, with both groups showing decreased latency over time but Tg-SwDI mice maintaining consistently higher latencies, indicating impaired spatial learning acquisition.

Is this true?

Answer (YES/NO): NO